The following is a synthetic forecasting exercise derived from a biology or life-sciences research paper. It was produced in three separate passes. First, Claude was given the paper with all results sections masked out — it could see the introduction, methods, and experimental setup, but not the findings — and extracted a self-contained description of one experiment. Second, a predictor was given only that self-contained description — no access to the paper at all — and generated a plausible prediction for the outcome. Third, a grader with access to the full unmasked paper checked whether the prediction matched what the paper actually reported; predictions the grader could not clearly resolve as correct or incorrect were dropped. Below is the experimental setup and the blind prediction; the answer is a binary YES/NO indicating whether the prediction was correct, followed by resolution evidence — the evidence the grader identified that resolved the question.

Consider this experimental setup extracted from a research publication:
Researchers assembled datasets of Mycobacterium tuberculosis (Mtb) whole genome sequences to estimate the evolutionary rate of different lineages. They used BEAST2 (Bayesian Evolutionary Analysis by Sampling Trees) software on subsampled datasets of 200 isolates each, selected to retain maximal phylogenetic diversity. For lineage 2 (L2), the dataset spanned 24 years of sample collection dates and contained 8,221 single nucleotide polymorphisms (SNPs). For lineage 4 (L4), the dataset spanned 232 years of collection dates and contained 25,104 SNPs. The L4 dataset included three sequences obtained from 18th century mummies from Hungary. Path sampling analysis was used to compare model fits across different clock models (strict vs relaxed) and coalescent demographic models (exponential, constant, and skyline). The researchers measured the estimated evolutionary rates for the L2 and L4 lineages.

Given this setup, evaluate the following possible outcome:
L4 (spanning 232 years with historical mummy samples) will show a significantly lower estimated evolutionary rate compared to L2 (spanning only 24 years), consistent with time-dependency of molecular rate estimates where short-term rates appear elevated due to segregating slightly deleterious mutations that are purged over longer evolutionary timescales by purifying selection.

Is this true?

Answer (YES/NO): NO